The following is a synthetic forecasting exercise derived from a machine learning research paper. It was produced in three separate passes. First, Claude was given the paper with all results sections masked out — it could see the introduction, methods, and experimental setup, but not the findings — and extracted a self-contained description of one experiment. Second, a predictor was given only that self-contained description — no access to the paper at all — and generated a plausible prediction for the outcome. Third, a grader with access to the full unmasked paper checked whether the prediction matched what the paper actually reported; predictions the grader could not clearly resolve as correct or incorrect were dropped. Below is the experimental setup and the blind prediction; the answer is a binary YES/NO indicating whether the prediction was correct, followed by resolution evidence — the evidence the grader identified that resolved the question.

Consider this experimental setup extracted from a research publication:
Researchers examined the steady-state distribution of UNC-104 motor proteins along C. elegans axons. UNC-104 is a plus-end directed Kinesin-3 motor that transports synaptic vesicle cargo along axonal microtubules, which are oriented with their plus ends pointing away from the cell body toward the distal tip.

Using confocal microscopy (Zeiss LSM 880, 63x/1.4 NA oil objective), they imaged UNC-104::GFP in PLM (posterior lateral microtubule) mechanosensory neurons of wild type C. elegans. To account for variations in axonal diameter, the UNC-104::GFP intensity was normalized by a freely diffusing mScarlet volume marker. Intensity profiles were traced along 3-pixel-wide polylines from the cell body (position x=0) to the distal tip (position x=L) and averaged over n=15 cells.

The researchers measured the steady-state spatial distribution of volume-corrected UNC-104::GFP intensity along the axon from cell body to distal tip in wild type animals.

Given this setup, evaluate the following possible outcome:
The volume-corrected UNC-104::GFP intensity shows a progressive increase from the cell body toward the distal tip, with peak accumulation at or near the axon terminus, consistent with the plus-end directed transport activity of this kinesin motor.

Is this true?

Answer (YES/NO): YES